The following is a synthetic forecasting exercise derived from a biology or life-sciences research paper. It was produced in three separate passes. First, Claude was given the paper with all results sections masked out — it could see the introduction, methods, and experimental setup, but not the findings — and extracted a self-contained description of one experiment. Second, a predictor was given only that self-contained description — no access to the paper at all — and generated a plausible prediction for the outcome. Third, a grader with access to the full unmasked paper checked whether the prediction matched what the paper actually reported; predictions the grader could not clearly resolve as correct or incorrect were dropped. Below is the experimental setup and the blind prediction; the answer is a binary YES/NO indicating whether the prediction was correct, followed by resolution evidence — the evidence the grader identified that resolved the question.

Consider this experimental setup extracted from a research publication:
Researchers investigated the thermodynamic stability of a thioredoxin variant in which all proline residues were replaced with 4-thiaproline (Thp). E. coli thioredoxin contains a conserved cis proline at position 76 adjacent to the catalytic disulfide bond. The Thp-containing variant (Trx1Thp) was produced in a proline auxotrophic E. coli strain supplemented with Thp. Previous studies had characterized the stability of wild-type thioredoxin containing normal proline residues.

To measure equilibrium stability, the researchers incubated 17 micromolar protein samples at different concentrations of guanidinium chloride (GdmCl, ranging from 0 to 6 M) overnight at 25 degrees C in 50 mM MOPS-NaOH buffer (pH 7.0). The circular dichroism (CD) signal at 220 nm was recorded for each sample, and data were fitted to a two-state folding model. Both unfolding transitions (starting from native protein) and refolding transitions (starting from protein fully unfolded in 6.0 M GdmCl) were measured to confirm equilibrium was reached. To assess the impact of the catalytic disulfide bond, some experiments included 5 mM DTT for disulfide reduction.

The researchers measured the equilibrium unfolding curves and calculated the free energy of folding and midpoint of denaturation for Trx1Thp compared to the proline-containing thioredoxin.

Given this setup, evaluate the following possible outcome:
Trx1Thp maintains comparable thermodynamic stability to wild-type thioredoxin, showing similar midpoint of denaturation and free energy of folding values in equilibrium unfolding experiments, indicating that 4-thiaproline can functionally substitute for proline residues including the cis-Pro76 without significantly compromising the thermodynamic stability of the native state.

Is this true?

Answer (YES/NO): YES